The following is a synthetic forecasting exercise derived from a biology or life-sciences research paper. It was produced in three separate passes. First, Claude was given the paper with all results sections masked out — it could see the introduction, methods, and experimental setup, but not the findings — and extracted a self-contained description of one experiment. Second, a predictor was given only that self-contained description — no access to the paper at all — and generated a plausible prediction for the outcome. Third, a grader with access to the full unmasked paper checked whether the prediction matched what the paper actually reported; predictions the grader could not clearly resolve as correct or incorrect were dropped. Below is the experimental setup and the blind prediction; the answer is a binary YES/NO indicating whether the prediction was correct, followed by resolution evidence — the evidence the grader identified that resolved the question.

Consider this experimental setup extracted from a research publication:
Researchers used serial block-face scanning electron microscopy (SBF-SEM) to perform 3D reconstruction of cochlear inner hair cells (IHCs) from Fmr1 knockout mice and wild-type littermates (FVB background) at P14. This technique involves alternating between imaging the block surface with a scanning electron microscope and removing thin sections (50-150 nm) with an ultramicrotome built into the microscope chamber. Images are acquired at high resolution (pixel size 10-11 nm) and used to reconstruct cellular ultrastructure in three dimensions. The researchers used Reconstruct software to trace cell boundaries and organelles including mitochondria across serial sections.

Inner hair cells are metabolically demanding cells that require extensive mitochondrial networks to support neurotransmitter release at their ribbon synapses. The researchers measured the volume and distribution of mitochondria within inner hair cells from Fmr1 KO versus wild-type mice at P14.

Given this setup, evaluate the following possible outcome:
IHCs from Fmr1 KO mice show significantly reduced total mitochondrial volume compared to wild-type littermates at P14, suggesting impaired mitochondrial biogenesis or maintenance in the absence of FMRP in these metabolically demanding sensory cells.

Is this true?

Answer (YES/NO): NO